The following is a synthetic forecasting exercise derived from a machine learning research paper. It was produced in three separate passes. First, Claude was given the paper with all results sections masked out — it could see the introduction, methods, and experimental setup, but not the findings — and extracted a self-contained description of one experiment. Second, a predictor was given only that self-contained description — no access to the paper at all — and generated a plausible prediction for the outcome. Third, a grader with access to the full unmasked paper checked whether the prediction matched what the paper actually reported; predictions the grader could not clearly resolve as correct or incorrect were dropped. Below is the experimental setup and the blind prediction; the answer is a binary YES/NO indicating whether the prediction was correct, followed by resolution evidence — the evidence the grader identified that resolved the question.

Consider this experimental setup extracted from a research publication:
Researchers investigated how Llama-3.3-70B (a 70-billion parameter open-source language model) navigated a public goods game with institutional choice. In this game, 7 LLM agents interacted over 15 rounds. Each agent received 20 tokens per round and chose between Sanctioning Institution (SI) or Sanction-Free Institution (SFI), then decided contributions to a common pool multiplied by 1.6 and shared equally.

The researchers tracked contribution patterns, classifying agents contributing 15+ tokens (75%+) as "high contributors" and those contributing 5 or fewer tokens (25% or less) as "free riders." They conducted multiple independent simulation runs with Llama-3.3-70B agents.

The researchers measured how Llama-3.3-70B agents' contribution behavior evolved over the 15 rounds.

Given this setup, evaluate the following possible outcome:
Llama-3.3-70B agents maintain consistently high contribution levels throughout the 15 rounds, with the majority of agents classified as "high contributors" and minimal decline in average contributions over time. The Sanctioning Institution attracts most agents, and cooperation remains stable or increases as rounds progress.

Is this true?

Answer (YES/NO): YES